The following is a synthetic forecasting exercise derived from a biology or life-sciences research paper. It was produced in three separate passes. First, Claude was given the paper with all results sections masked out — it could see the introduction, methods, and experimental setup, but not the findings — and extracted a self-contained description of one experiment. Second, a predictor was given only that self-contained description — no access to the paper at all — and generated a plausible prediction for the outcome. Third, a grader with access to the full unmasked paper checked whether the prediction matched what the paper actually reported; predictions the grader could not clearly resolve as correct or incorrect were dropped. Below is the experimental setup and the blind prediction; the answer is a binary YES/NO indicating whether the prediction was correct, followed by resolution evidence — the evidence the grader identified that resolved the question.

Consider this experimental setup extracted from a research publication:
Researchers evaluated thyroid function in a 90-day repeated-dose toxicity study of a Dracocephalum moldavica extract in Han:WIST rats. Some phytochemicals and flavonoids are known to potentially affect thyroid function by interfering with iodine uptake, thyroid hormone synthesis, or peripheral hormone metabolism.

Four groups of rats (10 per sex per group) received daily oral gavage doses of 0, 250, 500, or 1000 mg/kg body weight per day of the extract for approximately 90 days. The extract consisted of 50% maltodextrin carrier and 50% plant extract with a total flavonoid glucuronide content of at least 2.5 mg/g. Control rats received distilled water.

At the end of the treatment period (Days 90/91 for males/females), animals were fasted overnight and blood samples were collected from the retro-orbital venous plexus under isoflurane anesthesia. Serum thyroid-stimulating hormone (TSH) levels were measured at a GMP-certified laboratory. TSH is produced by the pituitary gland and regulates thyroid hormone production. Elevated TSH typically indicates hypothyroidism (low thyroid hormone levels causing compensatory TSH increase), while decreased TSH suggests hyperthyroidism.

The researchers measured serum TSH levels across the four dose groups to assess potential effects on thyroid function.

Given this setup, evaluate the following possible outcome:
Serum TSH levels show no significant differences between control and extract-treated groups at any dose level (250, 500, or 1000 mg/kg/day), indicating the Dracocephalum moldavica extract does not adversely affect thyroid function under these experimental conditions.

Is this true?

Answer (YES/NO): NO